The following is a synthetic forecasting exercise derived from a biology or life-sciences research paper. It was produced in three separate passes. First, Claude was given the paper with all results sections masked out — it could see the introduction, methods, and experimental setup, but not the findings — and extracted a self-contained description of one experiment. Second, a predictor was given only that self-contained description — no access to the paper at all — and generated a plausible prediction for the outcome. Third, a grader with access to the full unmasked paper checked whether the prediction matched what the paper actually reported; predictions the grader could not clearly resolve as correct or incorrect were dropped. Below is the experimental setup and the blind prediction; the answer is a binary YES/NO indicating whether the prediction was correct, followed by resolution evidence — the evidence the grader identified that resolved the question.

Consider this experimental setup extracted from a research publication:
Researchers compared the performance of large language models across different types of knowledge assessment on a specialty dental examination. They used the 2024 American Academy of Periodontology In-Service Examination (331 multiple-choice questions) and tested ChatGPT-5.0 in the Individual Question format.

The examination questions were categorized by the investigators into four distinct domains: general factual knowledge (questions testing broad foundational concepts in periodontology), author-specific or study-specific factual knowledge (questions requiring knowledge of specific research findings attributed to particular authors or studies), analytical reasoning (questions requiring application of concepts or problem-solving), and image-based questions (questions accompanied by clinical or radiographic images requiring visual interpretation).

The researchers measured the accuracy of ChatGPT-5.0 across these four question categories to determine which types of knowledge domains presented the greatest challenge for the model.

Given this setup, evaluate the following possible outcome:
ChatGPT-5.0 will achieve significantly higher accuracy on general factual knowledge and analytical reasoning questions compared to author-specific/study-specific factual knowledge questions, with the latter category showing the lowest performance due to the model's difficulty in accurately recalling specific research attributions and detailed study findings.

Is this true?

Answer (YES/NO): NO